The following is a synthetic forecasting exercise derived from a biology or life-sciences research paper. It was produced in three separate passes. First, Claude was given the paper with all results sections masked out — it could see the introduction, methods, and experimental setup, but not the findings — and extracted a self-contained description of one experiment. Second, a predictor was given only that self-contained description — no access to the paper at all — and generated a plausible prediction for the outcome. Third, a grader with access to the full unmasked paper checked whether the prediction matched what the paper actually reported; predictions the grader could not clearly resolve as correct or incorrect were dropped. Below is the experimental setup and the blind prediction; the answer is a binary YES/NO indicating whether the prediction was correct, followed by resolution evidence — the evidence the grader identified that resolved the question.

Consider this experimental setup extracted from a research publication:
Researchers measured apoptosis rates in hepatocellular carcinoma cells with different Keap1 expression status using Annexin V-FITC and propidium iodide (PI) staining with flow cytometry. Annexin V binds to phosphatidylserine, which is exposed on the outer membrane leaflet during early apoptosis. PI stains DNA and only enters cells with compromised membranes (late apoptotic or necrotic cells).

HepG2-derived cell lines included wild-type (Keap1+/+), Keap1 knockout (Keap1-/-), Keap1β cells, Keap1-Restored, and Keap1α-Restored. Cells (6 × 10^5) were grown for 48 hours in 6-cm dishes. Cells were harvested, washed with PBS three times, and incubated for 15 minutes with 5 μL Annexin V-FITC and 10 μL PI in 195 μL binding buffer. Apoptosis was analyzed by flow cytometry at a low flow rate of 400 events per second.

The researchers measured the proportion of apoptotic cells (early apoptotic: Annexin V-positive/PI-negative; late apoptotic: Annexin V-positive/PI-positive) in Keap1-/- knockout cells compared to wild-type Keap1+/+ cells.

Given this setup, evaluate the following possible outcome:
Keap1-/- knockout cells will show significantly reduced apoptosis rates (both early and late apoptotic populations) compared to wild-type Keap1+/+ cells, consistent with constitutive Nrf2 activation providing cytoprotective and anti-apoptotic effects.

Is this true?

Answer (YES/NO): NO